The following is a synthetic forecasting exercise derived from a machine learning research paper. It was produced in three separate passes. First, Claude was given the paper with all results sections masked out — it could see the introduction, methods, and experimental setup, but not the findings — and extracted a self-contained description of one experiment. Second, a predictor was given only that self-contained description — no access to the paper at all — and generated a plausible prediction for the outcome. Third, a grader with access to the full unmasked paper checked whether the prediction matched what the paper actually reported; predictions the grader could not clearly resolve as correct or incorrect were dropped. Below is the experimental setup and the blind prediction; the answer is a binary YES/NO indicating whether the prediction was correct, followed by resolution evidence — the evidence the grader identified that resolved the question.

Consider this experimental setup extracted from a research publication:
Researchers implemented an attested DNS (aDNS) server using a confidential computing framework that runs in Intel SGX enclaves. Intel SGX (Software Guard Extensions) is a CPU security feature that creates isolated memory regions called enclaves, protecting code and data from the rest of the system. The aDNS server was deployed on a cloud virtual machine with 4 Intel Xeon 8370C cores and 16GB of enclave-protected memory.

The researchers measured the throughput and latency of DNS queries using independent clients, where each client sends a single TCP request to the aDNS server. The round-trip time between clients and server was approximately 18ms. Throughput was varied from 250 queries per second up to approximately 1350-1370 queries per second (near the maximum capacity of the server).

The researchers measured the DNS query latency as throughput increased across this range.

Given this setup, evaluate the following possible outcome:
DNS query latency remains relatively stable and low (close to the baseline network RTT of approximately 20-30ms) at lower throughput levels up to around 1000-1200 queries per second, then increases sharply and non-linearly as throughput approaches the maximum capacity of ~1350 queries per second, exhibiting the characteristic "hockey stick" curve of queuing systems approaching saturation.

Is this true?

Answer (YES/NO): YES